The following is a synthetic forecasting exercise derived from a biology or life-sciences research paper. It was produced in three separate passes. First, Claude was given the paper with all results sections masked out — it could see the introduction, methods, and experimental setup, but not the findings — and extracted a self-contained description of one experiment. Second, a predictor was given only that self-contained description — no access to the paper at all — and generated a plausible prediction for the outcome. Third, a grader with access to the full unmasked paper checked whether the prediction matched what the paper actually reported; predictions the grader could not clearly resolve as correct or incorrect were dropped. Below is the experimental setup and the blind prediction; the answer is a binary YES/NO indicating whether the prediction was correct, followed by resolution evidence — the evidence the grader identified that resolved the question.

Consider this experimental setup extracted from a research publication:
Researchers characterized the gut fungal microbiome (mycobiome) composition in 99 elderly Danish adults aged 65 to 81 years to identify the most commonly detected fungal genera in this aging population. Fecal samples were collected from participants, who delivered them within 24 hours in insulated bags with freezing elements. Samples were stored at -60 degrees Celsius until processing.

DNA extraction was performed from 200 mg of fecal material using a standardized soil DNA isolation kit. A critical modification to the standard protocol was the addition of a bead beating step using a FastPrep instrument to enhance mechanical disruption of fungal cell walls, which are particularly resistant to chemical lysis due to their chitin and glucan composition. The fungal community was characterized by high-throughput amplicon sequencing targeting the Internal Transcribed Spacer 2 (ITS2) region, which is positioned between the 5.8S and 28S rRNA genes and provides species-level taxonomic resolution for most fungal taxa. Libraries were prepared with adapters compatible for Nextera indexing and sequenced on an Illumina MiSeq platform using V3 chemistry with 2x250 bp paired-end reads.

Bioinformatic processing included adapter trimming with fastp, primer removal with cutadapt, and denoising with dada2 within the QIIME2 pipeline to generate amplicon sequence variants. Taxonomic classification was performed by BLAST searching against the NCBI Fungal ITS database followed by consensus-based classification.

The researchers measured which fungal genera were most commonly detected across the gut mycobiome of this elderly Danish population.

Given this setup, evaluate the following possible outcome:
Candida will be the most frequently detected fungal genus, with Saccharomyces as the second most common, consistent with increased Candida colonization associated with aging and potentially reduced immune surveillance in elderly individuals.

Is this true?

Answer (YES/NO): NO